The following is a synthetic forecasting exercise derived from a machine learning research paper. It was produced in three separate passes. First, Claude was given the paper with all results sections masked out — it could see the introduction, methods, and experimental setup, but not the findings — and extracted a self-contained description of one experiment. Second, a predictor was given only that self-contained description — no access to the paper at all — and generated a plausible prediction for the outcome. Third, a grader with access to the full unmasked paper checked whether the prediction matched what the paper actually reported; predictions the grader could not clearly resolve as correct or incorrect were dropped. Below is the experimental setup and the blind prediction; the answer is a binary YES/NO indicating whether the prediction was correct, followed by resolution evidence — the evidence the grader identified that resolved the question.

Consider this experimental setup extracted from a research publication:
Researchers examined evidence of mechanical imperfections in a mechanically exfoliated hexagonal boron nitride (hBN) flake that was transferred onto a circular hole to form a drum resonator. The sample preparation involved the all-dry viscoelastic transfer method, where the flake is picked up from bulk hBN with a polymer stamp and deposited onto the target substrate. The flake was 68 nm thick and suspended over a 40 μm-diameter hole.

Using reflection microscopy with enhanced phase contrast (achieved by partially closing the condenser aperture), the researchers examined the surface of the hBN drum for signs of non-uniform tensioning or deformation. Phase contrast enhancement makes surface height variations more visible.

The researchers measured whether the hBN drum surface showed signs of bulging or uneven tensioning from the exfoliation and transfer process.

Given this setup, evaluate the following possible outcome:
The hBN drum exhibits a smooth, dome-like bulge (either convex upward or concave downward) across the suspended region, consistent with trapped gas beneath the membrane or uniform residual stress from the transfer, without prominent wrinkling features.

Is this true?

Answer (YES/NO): NO